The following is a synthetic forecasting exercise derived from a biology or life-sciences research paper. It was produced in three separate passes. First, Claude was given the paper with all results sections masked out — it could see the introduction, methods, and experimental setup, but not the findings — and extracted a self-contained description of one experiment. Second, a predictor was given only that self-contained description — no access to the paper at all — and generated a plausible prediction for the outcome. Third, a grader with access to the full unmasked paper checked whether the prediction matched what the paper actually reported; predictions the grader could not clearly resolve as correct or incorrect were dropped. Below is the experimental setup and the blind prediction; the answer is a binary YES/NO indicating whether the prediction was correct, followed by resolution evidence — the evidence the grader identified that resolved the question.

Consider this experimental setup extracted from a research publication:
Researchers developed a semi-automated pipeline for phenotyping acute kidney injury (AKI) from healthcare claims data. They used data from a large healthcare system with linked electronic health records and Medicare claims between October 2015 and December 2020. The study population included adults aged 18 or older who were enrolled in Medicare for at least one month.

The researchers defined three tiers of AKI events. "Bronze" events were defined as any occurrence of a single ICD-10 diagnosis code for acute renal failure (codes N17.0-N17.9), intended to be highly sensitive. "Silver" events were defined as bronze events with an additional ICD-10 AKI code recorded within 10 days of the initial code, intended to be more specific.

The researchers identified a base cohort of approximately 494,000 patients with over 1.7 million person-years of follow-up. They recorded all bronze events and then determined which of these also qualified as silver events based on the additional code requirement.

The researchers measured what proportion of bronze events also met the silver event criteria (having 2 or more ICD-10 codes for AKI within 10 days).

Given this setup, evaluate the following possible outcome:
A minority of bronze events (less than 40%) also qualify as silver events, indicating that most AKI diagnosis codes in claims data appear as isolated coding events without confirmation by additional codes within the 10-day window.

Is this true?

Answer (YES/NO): NO